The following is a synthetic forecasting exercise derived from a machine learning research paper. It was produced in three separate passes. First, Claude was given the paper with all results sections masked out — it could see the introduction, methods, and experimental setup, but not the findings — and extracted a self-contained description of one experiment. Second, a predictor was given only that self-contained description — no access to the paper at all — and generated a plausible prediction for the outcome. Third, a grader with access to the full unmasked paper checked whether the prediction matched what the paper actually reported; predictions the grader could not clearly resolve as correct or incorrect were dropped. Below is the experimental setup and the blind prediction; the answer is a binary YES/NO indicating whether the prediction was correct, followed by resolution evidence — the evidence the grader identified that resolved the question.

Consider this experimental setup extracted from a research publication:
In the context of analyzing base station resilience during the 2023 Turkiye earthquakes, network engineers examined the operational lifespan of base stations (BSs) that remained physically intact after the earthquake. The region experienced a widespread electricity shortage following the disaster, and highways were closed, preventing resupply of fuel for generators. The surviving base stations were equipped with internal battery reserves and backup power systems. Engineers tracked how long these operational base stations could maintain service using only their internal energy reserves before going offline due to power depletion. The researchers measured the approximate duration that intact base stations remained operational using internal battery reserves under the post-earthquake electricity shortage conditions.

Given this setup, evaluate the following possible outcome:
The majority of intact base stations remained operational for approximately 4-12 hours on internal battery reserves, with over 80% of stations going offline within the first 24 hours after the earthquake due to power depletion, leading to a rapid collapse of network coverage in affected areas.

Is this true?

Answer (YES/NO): NO